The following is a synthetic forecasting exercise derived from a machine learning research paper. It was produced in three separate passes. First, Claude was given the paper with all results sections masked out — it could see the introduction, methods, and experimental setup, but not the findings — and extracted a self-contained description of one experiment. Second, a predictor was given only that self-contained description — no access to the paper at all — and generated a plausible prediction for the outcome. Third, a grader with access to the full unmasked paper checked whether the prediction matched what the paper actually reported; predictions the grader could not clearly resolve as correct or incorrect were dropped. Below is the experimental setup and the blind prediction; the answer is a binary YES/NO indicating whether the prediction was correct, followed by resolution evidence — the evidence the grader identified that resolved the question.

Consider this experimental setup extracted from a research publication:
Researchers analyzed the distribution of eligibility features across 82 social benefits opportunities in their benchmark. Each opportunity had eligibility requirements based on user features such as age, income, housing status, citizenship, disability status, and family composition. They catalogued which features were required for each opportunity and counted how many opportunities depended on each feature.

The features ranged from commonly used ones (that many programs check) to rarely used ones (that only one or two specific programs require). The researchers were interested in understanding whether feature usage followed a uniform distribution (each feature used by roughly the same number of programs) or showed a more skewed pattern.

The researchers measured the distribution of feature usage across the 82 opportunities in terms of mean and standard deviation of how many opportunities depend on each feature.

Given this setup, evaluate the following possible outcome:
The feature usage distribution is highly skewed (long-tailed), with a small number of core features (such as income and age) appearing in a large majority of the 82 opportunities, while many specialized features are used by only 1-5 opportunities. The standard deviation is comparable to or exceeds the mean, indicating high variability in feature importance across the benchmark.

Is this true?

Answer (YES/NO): YES